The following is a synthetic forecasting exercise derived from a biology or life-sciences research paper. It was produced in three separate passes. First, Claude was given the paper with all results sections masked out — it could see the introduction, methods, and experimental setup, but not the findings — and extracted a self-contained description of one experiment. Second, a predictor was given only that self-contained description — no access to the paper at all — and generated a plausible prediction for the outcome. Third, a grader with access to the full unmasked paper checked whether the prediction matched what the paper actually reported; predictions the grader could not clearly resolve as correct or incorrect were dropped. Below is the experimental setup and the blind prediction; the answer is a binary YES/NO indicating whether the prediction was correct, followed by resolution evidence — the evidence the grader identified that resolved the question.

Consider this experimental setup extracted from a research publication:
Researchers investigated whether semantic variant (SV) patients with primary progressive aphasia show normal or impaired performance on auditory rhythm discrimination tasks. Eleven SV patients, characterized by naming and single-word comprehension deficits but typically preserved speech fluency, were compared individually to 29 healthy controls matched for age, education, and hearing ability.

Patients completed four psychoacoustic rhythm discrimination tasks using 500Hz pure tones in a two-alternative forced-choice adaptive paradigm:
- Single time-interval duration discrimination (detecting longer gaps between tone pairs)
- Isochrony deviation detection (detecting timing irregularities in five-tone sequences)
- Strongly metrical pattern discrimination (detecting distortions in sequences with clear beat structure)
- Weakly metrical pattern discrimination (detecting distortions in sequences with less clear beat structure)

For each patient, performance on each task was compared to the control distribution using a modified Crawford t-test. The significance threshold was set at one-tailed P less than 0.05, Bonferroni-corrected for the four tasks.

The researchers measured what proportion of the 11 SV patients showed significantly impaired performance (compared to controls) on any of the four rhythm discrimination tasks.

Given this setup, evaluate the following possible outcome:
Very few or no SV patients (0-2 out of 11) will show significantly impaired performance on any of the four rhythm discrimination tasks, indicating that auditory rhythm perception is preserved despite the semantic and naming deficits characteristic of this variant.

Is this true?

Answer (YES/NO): NO